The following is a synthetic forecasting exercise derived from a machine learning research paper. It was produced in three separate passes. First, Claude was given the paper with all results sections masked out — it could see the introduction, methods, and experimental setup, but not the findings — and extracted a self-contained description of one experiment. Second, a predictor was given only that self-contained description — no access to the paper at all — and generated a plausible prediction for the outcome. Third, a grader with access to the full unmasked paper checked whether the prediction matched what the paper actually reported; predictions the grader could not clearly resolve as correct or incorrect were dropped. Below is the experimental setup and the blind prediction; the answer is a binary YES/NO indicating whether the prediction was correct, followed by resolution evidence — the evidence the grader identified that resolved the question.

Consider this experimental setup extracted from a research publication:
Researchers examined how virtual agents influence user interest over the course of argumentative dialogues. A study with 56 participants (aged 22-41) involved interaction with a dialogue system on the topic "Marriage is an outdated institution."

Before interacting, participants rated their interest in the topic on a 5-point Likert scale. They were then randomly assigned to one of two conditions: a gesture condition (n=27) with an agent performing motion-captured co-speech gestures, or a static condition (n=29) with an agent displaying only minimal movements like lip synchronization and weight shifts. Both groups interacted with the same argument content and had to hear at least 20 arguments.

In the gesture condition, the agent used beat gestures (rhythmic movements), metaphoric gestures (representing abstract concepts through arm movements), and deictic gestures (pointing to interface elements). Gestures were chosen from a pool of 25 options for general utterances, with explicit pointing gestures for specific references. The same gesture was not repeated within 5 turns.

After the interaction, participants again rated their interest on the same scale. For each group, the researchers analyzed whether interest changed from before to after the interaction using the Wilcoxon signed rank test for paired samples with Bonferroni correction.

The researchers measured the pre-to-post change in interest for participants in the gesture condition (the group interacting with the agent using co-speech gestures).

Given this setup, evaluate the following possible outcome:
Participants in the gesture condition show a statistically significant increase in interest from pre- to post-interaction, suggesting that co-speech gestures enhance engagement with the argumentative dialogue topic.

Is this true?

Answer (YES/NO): YES